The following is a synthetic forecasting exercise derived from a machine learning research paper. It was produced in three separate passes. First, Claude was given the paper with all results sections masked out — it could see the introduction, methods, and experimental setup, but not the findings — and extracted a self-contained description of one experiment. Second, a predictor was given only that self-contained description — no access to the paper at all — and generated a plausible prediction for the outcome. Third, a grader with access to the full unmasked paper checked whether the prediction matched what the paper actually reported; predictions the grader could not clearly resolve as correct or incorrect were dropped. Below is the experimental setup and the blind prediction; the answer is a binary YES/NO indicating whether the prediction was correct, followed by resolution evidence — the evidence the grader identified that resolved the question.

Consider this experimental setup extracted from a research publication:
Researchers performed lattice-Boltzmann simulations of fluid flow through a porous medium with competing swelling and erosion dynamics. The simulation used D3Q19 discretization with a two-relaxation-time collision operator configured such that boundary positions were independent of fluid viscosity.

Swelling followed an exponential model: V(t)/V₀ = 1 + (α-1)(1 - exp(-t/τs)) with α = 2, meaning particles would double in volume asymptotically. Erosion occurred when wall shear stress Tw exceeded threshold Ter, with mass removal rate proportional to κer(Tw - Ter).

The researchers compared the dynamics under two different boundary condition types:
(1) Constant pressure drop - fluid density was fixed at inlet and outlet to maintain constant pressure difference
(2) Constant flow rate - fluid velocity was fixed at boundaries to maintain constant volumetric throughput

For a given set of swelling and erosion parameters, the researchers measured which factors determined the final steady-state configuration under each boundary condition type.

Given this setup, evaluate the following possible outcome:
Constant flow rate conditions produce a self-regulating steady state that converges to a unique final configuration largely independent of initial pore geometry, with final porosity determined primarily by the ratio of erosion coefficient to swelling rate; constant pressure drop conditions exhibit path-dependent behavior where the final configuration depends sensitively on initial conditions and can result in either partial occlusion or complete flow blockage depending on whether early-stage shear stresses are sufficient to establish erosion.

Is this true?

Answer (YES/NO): NO